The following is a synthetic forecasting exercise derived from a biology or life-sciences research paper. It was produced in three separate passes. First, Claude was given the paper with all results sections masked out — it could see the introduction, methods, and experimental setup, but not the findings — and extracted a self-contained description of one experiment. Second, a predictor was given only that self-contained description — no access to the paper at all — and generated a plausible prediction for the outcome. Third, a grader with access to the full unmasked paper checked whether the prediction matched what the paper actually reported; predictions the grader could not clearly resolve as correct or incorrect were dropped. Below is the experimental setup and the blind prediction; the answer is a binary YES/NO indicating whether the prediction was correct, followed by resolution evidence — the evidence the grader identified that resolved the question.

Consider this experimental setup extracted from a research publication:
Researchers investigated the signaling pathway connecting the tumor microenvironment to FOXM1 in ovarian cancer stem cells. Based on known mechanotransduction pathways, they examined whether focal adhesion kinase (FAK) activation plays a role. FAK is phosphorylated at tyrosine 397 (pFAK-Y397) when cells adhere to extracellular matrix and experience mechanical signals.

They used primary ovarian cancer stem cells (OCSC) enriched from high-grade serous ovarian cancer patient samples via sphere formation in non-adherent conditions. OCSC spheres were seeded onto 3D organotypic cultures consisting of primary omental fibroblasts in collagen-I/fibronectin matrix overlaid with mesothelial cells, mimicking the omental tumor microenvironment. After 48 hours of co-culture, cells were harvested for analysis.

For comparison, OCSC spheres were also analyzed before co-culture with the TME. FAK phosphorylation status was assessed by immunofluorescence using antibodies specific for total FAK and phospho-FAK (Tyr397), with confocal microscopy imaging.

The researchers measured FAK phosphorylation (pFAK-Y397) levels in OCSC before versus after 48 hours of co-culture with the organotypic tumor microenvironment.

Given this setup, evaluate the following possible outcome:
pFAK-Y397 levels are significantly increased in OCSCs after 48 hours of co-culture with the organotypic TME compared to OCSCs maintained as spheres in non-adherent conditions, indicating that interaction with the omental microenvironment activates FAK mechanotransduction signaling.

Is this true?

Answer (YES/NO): YES